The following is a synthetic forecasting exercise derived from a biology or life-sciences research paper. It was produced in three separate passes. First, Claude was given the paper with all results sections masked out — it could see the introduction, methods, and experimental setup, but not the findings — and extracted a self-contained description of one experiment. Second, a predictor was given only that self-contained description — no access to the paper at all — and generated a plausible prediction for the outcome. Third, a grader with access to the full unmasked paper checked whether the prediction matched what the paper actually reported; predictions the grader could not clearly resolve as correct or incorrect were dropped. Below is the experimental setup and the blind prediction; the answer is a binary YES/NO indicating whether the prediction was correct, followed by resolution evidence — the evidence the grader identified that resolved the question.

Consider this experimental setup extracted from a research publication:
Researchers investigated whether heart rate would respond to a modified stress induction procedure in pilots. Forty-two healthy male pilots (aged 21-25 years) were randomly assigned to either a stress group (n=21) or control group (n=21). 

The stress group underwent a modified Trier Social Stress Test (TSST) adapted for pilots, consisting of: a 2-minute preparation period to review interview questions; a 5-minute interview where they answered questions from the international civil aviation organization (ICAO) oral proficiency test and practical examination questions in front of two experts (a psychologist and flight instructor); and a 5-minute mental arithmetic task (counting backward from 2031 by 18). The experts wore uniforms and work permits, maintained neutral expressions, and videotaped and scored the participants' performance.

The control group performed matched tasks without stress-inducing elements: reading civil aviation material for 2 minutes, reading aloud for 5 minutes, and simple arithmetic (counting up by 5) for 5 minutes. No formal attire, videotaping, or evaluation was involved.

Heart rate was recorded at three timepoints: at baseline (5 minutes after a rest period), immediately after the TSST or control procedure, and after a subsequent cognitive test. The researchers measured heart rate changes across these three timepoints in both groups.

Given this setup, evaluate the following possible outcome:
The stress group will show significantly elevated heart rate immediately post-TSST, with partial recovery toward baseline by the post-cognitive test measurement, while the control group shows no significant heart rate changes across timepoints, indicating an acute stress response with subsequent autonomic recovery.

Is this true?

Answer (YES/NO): YES